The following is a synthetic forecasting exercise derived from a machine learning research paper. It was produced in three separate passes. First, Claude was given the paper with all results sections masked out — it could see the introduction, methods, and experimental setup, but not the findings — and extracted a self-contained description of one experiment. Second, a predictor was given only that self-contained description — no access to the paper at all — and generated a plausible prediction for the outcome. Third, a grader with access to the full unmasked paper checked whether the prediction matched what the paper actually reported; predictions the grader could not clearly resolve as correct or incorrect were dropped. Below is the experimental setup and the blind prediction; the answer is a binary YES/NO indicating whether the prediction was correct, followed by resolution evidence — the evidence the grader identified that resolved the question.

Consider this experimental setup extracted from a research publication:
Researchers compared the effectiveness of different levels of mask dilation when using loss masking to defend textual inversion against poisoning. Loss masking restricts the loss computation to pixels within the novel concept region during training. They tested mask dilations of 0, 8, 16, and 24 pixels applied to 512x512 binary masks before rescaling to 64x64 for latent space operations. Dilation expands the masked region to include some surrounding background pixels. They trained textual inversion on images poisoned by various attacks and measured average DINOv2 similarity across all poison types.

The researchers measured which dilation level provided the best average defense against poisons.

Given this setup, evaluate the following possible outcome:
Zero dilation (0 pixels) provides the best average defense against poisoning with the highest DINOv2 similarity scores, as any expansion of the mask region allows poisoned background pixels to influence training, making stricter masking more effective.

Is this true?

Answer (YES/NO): NO